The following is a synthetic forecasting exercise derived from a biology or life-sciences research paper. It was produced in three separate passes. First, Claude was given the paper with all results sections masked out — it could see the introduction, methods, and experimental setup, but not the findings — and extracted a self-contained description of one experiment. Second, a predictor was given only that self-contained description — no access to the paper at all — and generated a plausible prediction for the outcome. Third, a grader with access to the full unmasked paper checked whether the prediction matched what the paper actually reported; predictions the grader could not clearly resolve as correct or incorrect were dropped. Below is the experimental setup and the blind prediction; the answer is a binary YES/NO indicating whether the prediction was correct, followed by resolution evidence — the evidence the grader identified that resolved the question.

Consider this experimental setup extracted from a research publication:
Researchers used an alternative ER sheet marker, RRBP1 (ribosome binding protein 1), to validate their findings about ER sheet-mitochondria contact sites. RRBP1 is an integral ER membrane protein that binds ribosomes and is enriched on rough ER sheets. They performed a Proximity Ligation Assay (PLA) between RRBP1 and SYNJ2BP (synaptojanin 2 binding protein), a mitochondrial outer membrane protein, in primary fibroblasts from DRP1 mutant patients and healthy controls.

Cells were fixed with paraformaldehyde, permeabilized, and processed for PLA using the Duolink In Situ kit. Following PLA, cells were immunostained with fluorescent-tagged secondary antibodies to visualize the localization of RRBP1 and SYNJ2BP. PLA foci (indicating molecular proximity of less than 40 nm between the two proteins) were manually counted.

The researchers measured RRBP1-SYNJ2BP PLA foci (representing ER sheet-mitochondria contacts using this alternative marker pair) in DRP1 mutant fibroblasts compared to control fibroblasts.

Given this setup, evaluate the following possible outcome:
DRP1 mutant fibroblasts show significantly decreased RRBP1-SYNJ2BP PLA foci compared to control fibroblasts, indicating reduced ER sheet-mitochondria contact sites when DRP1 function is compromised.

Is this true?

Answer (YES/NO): YES